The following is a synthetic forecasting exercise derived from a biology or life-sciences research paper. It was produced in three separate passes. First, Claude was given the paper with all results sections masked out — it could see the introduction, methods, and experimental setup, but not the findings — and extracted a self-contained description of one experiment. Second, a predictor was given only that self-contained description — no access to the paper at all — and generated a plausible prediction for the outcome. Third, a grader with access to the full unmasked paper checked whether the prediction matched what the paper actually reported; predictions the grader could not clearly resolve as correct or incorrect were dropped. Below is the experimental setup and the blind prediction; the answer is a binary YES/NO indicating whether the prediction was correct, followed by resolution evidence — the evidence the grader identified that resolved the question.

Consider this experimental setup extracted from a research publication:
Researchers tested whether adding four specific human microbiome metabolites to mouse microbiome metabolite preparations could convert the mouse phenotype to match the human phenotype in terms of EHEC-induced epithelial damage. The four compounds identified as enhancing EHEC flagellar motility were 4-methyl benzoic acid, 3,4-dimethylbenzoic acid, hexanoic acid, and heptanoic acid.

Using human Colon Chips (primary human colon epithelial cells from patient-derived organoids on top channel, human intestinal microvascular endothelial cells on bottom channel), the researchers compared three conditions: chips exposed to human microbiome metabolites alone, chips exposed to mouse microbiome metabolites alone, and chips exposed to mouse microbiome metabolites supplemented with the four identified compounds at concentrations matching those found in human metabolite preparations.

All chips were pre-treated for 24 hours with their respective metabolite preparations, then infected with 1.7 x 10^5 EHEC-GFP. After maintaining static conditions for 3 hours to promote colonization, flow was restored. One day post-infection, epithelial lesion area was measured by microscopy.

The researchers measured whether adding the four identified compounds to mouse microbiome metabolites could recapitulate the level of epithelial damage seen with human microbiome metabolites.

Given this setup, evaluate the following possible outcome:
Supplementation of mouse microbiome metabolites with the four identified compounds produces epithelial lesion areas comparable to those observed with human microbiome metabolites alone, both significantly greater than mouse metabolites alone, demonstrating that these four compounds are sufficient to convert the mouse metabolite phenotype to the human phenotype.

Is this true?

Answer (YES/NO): YES